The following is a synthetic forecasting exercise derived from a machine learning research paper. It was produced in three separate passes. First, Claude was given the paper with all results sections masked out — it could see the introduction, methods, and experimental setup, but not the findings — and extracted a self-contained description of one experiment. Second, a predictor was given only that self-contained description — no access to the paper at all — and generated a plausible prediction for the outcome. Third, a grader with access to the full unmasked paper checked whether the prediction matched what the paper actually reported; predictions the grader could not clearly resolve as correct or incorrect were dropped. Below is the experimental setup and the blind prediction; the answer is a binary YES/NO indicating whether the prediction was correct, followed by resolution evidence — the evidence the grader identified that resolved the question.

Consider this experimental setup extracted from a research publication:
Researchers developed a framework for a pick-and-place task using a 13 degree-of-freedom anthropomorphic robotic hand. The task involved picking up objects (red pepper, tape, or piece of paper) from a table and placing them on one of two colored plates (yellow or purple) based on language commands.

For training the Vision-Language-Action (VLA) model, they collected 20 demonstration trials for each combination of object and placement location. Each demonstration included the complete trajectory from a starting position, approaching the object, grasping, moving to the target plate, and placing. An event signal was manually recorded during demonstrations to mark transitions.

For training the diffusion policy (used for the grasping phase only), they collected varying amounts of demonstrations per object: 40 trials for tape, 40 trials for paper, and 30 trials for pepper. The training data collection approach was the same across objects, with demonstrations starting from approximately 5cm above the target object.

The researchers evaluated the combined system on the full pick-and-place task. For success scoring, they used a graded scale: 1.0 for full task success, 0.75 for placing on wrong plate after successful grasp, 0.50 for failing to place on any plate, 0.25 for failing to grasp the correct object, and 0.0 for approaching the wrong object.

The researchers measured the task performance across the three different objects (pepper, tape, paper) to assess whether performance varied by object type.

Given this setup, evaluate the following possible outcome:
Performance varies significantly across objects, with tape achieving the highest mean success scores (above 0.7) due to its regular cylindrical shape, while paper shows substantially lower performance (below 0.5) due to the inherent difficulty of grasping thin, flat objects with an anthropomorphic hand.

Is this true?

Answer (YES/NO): NO